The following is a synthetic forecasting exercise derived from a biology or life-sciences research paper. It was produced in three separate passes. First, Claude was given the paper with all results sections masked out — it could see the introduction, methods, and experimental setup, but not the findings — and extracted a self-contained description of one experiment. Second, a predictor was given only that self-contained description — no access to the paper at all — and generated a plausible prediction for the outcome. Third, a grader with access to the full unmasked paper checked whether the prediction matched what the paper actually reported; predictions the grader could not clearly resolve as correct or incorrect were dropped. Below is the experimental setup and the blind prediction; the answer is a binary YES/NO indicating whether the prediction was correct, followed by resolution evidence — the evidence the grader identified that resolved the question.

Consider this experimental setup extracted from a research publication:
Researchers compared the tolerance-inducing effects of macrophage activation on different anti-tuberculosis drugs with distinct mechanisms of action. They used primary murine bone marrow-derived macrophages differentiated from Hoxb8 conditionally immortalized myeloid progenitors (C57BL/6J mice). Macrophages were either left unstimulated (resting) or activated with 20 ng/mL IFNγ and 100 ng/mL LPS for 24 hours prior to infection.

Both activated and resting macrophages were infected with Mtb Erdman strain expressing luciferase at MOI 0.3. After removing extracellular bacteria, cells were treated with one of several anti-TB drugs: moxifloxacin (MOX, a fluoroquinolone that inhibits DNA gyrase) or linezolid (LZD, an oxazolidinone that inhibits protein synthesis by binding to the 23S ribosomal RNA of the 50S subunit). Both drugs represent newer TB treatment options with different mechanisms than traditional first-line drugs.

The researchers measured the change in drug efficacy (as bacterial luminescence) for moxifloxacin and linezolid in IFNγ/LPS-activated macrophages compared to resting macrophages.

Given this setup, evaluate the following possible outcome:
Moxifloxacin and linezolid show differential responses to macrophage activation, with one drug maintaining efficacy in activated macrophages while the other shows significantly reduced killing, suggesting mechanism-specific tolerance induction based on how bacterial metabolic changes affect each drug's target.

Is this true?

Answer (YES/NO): NO